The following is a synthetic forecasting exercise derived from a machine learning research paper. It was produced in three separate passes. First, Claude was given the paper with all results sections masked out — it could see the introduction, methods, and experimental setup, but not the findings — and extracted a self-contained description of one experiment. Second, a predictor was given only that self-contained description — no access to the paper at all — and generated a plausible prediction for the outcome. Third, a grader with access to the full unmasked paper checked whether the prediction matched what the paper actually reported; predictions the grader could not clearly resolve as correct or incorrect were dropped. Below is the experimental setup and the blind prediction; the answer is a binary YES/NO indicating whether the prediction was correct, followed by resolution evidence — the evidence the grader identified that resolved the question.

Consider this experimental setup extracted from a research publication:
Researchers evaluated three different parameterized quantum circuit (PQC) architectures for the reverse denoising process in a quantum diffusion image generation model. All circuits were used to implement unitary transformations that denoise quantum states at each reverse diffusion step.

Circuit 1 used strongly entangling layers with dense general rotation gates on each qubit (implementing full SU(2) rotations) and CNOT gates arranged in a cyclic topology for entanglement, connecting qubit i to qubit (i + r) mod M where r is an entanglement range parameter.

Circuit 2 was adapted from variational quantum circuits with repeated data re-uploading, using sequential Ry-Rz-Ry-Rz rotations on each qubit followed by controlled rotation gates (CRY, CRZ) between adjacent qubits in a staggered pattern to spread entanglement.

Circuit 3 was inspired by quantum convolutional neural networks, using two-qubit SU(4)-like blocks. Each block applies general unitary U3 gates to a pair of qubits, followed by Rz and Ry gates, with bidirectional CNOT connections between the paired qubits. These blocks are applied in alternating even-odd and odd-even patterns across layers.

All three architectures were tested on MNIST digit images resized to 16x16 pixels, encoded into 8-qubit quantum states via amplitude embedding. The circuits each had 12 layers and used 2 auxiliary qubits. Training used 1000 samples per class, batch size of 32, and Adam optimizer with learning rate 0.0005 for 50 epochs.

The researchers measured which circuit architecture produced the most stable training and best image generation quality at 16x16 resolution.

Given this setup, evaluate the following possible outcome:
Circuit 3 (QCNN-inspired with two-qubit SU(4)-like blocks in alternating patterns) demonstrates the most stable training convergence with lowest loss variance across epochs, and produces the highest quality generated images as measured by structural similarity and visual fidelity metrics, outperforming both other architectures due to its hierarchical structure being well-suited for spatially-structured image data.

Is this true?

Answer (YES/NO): NO